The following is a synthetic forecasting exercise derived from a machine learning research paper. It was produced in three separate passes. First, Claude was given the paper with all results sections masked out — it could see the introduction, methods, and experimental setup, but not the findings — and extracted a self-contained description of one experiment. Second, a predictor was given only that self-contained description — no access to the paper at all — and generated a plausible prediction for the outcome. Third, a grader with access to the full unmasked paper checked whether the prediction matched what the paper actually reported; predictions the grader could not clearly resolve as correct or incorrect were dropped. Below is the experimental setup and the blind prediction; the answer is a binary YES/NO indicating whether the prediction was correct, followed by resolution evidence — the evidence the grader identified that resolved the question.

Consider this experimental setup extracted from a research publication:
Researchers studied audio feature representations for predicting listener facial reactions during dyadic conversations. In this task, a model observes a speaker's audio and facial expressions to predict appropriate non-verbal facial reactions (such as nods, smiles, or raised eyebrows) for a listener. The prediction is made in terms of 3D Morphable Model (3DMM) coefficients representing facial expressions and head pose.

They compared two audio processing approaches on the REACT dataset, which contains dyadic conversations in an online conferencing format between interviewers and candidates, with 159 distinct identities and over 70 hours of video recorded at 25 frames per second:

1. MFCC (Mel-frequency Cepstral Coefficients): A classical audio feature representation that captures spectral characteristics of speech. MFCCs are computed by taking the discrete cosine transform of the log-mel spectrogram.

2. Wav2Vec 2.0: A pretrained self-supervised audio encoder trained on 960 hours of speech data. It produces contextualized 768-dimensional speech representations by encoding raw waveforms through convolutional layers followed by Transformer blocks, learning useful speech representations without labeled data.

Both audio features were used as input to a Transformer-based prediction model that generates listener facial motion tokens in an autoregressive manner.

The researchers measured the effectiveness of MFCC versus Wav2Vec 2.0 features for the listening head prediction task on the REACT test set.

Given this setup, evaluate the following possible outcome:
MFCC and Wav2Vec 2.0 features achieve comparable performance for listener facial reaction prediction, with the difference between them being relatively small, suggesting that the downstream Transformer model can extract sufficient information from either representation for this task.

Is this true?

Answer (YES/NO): NO